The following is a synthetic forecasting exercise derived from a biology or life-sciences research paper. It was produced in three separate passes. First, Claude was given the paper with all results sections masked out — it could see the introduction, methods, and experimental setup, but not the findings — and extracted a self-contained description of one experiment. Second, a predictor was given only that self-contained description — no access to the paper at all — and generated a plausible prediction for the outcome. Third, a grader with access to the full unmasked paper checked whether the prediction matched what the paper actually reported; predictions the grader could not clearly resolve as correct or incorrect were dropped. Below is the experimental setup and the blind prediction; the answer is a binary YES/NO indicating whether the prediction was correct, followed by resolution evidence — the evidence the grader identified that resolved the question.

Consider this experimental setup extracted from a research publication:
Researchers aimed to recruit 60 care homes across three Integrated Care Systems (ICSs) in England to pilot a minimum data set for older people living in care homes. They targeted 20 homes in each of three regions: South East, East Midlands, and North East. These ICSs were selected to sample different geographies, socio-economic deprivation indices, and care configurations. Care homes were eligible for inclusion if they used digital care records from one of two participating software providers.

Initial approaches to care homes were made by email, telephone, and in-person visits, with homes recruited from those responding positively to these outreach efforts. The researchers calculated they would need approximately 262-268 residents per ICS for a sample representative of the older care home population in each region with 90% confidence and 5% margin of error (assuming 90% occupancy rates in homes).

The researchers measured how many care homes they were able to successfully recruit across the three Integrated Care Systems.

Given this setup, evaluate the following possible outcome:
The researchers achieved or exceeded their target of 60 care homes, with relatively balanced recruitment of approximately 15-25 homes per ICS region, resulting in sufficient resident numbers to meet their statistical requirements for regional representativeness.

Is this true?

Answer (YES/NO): NO